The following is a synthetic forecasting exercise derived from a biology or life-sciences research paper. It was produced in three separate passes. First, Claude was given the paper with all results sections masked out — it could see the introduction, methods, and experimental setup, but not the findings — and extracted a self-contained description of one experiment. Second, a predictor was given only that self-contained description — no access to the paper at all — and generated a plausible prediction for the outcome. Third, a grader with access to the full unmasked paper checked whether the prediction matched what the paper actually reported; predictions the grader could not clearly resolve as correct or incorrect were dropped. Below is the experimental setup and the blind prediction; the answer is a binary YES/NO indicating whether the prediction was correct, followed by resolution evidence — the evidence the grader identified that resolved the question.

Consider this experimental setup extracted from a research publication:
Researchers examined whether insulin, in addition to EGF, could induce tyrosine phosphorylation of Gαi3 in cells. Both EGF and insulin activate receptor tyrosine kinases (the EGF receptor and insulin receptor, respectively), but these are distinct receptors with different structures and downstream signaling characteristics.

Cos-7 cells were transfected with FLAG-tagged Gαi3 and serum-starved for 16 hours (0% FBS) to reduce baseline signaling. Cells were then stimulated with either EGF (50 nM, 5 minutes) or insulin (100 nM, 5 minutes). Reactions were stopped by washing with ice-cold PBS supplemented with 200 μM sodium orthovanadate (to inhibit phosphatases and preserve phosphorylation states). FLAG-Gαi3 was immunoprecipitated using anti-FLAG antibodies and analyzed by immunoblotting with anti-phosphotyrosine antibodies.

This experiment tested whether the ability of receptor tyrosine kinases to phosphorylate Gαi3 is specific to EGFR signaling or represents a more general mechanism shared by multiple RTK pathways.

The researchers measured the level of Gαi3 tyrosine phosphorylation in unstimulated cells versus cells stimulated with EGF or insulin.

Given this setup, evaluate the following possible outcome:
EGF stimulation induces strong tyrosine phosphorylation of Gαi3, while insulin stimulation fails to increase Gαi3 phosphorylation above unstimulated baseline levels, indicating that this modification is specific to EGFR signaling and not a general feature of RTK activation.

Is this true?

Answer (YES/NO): NO